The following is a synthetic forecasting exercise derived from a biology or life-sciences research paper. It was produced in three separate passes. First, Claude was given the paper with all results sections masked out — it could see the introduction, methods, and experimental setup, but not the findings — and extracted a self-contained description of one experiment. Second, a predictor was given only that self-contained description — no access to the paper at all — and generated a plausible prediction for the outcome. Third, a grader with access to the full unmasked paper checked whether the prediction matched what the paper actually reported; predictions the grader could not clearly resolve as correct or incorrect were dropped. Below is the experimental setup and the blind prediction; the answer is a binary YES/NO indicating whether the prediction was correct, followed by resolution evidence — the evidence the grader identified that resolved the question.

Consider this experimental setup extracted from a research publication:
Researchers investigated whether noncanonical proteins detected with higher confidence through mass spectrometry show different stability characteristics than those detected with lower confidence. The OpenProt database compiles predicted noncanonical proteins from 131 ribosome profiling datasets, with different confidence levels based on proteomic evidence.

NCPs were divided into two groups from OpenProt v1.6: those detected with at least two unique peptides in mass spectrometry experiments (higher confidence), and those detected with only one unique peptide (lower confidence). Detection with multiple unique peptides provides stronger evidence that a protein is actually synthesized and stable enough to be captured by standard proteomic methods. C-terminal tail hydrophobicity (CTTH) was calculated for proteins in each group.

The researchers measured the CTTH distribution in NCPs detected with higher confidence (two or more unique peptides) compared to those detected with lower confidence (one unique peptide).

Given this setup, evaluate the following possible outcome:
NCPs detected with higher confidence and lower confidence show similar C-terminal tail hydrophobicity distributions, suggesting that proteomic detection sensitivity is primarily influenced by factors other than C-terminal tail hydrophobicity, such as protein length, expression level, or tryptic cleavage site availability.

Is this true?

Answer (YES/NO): NO